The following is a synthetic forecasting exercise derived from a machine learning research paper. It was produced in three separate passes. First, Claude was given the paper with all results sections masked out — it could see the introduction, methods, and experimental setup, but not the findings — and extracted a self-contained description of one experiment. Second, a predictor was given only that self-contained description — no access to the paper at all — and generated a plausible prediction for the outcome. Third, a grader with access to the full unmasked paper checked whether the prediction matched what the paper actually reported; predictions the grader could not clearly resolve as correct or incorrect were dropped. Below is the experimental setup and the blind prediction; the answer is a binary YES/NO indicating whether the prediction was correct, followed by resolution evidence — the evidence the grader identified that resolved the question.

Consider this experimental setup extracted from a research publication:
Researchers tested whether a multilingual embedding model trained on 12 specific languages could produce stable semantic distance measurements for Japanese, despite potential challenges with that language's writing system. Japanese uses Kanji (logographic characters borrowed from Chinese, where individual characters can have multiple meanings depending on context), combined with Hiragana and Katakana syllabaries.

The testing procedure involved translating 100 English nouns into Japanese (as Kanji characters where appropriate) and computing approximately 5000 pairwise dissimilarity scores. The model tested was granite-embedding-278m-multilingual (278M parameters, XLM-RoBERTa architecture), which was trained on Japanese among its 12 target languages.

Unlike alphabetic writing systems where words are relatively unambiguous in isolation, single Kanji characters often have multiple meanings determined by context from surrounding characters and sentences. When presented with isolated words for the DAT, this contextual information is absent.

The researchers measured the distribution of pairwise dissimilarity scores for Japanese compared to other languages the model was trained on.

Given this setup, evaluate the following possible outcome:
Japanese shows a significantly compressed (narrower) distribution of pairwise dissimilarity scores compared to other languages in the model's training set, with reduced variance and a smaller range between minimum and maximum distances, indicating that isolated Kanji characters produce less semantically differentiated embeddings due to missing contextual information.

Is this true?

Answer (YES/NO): NO